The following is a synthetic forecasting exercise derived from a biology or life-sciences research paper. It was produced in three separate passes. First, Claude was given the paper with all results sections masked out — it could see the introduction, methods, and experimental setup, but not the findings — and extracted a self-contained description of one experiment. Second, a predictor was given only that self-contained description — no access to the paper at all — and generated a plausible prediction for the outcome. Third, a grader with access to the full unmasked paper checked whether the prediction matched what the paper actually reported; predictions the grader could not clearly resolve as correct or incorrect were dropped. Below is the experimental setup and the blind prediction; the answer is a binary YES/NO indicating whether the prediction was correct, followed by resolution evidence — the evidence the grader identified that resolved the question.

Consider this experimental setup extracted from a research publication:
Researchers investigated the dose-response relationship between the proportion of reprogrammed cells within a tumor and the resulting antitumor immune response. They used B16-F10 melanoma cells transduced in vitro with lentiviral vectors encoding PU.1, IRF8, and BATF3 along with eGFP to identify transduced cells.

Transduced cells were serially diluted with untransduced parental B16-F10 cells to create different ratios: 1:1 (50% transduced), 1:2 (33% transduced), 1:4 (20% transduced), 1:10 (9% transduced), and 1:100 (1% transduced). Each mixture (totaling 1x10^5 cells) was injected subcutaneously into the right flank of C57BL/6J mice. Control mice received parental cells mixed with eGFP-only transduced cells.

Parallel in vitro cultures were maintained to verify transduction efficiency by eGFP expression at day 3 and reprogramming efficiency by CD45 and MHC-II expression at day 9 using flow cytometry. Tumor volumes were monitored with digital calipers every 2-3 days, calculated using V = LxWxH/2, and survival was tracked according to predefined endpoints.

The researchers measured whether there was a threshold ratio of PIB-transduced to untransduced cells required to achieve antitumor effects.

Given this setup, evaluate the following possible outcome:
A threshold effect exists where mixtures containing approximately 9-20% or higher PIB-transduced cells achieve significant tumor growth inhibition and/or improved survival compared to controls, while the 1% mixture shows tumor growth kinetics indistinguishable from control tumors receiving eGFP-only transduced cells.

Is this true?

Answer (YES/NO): NO